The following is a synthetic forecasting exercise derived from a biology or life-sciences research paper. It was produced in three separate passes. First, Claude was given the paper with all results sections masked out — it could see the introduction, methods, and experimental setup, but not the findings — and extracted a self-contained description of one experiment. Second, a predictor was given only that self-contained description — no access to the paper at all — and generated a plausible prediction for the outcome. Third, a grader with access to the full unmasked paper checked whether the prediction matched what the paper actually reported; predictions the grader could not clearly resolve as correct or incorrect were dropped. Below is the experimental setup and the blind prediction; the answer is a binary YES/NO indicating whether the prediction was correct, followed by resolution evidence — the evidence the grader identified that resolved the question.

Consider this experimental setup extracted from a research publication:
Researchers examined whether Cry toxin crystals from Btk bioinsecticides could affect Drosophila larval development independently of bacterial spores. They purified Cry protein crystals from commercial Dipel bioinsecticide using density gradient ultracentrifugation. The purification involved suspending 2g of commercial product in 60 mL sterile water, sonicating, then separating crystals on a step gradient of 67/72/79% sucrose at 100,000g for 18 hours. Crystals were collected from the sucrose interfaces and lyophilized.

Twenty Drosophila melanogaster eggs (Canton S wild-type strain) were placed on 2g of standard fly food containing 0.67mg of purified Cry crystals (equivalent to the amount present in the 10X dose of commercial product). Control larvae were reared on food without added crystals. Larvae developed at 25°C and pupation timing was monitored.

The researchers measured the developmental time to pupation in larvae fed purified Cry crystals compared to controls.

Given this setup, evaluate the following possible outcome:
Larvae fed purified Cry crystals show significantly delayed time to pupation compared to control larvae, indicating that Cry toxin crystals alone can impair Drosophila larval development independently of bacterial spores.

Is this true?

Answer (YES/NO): NO